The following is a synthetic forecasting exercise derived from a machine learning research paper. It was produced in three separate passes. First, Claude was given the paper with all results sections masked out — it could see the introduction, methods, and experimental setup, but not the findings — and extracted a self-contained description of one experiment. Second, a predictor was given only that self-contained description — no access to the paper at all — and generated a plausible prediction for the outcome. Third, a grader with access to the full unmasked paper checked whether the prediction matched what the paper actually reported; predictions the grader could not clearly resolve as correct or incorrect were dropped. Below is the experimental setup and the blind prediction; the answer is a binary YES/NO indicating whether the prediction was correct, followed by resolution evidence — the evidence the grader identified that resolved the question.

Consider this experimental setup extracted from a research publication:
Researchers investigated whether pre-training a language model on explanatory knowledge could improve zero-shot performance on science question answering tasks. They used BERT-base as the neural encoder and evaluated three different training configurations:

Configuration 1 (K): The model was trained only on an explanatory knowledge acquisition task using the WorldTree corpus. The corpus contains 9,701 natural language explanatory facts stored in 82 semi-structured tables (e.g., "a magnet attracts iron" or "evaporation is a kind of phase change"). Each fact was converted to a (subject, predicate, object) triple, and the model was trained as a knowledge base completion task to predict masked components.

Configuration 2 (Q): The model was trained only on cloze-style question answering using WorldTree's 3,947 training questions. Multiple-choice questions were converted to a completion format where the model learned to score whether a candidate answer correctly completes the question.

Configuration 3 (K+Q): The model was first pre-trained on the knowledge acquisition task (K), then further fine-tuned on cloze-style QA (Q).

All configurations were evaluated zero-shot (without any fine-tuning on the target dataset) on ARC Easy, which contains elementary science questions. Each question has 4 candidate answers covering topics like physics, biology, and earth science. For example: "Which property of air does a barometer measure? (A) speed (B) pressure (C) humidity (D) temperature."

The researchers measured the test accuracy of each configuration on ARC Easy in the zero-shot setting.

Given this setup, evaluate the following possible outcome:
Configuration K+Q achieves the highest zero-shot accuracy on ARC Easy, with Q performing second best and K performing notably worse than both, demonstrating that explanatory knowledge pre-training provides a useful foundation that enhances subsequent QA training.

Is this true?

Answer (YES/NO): NO